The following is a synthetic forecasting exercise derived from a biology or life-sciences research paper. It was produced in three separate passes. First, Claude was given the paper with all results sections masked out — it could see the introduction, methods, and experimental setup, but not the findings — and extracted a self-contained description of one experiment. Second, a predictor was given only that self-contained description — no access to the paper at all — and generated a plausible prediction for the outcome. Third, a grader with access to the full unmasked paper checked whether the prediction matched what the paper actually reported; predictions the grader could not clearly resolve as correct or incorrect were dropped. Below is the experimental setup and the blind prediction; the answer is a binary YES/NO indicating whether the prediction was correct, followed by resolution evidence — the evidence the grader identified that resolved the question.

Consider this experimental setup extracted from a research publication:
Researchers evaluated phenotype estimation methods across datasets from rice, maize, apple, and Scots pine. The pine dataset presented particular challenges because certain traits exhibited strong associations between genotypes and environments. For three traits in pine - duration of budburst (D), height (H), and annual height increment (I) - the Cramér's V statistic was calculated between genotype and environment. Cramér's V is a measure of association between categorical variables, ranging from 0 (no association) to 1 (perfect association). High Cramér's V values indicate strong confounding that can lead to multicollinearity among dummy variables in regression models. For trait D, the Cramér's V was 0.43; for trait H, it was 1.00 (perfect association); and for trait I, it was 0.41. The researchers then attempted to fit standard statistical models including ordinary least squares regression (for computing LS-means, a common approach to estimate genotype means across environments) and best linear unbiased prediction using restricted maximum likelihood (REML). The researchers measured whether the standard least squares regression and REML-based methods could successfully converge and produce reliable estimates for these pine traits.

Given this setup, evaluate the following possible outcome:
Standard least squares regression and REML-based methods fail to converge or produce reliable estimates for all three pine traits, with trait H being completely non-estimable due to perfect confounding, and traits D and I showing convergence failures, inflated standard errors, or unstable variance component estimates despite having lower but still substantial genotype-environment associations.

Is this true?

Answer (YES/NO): YES